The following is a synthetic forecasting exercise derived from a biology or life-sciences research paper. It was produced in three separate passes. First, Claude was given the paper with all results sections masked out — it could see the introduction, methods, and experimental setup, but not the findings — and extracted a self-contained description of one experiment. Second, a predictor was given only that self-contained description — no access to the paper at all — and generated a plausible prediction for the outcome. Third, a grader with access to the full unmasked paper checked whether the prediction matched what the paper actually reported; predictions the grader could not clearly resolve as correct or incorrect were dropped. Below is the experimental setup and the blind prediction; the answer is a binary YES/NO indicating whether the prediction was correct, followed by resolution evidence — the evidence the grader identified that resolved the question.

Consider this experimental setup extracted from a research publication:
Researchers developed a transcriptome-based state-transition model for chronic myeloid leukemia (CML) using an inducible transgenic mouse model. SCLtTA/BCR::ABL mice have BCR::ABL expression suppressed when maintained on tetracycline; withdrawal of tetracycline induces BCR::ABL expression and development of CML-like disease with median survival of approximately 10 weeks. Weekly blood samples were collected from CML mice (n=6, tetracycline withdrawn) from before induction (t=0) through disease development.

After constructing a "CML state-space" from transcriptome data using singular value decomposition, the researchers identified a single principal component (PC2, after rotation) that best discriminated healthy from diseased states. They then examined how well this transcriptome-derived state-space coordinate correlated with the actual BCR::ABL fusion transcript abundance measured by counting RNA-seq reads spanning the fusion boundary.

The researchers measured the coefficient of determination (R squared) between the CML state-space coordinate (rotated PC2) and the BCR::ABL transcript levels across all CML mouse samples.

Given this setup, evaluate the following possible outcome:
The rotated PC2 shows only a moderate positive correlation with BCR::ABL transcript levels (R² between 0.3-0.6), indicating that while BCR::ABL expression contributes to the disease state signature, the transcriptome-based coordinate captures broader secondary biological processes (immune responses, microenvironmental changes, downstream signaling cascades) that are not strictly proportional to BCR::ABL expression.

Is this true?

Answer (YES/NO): YES